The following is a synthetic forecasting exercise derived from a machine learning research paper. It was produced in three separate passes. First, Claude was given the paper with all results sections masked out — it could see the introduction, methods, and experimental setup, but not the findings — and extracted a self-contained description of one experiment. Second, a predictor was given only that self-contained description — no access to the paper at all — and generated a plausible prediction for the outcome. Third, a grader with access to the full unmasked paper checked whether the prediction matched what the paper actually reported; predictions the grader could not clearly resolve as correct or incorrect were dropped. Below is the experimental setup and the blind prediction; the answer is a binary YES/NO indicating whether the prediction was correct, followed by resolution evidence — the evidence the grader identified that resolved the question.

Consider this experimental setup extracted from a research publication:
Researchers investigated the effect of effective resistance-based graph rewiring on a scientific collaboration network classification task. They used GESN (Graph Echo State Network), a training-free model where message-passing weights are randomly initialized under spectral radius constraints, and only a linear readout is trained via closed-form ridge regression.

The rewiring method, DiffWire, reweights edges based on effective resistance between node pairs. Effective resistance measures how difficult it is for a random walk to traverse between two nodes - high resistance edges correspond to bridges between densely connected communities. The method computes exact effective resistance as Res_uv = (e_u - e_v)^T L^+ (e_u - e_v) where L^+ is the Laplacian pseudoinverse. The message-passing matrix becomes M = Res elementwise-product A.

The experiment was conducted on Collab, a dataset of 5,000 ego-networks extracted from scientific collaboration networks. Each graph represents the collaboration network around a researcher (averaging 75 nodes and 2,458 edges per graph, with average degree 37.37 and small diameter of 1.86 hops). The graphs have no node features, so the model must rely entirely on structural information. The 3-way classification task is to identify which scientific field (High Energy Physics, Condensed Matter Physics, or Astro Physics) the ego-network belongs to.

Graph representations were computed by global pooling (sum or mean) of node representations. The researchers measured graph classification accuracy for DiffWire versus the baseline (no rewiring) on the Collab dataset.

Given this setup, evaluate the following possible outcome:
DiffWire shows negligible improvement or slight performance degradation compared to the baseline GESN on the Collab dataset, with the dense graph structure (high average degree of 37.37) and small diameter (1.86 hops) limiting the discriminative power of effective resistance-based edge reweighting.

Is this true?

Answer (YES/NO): NO